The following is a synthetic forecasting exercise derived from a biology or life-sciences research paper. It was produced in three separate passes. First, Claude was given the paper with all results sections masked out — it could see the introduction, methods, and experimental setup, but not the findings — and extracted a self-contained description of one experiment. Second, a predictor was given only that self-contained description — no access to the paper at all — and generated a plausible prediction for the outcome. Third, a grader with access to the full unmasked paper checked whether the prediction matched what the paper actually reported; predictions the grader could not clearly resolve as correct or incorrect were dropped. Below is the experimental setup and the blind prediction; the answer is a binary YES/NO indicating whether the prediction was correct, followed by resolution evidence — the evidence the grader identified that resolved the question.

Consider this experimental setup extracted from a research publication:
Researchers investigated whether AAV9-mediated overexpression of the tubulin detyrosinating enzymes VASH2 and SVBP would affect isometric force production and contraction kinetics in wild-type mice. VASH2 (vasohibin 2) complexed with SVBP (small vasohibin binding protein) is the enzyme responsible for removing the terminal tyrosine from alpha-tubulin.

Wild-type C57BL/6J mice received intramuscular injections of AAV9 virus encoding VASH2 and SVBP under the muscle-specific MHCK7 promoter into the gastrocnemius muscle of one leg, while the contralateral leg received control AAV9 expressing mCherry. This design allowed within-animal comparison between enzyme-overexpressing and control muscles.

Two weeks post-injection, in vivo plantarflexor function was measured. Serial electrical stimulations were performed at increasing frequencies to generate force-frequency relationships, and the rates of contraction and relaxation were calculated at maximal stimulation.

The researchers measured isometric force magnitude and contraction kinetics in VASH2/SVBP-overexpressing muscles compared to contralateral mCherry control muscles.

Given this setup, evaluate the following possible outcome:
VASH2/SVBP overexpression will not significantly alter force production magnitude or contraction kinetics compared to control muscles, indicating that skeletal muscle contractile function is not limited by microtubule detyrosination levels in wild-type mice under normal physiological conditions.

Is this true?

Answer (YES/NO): YES